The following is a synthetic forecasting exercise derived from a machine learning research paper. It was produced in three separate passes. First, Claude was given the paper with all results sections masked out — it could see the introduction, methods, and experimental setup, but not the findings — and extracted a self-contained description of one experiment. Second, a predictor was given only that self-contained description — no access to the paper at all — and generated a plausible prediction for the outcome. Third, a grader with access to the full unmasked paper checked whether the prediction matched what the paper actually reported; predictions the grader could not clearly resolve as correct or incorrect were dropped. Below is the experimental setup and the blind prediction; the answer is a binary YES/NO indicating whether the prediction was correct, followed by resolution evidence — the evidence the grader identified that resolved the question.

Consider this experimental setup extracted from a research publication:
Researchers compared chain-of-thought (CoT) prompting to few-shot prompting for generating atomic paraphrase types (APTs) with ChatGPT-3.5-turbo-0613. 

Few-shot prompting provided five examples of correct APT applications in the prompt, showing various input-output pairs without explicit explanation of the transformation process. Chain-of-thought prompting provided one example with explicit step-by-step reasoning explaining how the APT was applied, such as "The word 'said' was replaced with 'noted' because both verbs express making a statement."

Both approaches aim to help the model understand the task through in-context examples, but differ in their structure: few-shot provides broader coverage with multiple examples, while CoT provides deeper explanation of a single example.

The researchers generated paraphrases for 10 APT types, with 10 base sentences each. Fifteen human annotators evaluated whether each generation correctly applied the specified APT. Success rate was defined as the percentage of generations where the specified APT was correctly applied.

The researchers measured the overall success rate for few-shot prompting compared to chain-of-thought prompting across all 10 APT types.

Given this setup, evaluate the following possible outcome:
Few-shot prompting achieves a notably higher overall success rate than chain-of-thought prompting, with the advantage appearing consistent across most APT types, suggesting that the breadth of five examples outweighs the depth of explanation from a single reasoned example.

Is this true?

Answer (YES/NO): NO